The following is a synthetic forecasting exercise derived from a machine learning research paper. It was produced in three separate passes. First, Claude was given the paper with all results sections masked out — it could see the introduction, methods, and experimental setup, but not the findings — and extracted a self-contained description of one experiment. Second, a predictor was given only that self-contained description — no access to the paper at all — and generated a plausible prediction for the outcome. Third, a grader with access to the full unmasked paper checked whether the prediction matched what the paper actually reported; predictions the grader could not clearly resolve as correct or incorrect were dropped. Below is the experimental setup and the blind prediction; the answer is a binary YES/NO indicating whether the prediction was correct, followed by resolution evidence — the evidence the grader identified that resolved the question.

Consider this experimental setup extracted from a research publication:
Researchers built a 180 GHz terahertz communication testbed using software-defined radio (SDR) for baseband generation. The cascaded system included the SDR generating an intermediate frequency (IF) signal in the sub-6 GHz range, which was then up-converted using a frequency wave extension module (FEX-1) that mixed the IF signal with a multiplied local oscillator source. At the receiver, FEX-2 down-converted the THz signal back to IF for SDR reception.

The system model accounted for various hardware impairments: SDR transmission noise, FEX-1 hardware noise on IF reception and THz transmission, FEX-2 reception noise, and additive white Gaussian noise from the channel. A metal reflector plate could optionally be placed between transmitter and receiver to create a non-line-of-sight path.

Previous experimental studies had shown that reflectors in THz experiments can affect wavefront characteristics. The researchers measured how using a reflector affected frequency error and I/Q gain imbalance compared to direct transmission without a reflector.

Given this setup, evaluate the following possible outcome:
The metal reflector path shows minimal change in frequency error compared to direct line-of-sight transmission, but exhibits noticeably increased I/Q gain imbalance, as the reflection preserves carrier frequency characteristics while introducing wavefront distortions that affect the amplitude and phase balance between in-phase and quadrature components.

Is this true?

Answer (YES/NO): NO